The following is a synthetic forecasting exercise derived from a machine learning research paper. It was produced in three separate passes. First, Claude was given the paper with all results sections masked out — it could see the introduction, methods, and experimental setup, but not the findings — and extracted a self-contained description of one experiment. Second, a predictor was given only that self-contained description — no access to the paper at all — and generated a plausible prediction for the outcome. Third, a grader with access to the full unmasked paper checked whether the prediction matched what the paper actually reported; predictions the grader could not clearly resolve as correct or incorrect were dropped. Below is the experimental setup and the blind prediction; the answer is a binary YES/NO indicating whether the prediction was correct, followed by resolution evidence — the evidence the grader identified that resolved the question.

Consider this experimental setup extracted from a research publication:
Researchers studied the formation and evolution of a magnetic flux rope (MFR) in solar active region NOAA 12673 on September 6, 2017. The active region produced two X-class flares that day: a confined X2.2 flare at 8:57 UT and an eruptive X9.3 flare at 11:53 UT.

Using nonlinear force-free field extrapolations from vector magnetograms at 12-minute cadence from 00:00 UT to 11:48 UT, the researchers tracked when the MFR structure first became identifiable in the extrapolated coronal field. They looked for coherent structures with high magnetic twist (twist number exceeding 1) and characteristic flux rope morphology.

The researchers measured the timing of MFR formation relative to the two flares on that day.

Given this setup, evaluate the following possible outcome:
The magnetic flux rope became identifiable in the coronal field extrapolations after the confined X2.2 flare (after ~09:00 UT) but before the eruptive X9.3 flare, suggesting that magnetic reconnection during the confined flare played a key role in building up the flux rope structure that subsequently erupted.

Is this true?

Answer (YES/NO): NO